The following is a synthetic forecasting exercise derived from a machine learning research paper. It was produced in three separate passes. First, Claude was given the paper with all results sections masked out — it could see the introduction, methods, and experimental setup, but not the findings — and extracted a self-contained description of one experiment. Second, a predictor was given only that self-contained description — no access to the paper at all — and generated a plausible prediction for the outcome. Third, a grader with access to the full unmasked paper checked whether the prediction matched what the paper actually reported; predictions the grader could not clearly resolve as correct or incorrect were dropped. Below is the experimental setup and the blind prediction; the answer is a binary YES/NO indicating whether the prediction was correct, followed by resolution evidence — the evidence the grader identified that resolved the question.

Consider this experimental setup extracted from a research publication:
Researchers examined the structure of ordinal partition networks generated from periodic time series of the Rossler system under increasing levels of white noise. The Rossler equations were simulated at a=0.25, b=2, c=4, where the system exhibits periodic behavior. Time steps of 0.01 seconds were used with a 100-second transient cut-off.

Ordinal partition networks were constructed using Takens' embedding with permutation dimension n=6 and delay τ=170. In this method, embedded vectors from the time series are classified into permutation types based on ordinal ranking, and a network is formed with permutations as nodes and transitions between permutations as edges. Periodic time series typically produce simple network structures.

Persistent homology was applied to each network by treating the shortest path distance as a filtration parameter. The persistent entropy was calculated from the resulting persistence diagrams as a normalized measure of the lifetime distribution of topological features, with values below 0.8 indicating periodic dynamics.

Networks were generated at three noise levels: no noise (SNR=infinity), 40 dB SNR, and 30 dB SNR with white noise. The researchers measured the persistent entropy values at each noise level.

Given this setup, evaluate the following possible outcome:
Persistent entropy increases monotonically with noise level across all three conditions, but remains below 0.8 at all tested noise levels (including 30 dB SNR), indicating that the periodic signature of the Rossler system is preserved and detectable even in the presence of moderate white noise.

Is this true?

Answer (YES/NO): YES